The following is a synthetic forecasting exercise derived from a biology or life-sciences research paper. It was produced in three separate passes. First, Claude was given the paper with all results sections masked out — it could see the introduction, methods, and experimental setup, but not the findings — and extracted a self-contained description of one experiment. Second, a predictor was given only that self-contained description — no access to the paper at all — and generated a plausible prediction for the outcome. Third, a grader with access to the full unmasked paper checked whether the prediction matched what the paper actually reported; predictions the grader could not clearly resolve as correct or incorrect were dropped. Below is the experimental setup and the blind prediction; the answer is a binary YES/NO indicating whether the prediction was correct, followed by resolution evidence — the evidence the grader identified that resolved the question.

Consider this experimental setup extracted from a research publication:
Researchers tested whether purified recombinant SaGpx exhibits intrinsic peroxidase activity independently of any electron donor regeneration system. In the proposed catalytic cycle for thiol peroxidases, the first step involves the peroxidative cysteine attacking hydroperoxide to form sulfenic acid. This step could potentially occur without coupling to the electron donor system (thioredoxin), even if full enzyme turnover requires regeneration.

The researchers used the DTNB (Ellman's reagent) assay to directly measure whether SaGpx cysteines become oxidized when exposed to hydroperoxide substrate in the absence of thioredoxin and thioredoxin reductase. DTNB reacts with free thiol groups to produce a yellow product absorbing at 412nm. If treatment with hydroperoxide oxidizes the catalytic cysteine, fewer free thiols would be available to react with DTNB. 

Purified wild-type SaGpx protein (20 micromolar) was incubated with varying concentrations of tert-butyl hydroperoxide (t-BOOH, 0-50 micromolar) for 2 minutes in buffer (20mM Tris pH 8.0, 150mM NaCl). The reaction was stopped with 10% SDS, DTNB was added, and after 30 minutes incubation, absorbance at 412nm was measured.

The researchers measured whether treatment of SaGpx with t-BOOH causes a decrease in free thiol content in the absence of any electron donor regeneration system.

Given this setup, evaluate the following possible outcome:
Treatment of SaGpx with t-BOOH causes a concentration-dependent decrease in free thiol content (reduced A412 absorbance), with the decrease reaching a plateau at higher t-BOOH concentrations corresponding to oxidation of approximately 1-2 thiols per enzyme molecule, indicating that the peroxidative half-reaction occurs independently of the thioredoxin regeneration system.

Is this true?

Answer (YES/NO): YES